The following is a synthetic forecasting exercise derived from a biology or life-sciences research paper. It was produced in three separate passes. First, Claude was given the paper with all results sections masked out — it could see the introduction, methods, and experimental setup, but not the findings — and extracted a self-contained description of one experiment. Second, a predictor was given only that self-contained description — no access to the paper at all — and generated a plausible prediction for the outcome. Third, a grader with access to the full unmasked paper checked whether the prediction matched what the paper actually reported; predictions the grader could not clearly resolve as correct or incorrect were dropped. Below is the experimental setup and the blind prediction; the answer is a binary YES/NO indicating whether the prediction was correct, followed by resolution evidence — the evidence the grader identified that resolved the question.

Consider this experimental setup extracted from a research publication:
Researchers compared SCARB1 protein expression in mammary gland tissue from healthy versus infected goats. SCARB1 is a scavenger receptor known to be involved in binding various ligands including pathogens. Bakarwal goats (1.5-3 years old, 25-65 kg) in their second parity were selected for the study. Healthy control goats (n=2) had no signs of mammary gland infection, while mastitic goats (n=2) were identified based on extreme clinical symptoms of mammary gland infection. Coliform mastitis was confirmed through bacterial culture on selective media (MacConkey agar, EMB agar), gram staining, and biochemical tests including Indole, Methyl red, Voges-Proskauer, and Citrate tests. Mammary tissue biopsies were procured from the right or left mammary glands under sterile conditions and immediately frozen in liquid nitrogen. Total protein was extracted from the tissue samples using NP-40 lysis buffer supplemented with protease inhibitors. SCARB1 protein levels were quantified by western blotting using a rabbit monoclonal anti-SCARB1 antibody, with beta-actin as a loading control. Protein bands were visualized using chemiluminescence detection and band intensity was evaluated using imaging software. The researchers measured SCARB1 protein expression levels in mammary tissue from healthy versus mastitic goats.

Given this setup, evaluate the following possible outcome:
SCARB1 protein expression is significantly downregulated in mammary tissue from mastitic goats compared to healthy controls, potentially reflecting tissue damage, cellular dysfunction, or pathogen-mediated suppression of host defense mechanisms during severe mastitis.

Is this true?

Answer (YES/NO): NO